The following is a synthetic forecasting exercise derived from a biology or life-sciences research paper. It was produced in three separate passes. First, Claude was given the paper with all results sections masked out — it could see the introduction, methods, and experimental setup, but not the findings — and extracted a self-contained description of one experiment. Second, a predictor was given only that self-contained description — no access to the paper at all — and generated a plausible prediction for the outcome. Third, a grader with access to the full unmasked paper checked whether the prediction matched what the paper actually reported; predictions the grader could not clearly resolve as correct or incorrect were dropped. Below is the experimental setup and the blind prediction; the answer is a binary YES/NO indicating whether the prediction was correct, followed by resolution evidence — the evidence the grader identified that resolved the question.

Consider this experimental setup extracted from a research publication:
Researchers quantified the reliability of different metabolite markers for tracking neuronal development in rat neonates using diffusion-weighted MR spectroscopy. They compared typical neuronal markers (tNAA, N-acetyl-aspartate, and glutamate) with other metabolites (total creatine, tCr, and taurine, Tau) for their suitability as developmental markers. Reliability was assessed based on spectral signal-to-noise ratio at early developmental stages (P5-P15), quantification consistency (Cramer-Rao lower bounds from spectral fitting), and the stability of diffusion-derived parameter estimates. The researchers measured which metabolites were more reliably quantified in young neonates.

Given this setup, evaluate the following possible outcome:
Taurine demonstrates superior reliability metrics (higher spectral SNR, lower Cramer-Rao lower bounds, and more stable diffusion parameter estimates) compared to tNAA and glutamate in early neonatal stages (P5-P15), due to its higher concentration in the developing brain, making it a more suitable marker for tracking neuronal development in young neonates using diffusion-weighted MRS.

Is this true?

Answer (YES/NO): YES